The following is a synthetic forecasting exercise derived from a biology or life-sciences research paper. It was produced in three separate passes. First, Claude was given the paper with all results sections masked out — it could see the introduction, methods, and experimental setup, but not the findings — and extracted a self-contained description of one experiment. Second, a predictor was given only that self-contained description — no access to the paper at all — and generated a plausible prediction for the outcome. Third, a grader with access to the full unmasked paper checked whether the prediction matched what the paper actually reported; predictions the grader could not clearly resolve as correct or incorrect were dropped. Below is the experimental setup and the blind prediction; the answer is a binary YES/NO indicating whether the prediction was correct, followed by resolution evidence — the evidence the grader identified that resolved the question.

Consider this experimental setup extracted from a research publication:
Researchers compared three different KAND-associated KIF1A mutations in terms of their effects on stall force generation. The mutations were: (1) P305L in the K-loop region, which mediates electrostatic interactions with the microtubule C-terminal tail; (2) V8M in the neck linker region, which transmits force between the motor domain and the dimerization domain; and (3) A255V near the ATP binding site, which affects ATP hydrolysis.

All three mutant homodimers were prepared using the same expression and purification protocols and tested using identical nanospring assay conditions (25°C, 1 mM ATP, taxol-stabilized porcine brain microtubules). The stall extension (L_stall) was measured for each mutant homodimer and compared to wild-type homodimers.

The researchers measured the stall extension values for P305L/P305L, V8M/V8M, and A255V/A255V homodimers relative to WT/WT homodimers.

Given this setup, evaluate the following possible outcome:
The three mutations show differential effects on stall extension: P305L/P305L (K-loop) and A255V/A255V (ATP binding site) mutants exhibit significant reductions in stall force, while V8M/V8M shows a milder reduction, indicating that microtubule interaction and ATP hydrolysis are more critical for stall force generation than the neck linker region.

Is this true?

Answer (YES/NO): NO